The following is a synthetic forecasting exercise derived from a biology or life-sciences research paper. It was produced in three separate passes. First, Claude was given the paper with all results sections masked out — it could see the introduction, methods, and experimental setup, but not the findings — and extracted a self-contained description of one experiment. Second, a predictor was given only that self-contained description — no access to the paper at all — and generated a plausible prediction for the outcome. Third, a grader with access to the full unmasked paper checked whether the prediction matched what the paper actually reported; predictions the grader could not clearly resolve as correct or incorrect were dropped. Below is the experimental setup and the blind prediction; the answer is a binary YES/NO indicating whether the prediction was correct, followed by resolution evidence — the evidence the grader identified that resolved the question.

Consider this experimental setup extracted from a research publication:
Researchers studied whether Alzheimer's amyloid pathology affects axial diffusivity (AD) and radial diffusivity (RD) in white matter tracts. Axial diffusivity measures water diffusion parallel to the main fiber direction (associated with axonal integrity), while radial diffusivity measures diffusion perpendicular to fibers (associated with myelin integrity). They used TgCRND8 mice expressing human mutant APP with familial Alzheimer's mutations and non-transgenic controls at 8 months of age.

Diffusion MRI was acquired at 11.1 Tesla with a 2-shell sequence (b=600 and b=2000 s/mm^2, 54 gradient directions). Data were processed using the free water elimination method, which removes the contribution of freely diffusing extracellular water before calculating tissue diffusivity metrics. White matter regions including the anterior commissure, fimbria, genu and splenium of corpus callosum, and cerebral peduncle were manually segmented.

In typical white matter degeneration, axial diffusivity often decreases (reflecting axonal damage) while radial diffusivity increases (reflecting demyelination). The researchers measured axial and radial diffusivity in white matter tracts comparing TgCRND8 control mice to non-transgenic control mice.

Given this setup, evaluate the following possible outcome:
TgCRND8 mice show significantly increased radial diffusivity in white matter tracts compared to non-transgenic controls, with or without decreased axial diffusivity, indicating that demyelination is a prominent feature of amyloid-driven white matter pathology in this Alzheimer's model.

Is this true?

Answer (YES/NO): NO